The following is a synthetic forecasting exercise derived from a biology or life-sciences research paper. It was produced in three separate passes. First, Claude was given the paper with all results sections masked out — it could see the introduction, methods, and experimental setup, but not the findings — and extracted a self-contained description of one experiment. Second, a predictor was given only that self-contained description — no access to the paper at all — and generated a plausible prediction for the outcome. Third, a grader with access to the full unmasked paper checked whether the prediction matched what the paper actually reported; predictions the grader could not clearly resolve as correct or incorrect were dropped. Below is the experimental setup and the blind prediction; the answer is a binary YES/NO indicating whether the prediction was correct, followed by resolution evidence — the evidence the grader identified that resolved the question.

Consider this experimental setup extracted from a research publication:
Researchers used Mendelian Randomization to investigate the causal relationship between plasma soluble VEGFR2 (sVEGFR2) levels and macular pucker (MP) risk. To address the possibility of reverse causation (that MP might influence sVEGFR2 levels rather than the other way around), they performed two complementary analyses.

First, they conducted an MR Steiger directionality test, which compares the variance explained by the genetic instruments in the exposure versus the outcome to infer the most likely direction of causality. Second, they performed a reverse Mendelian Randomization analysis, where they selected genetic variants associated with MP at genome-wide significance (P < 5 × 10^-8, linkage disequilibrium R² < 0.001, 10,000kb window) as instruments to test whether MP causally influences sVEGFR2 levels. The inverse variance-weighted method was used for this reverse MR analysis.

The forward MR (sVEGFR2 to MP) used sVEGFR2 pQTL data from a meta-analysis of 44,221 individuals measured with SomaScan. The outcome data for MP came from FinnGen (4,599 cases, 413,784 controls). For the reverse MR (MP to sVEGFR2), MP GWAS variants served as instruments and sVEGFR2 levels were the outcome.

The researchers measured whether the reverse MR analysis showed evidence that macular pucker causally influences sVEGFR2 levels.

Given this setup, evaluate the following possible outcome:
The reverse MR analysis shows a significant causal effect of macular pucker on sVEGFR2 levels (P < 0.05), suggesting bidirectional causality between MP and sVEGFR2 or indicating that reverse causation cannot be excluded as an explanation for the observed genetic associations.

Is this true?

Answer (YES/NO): NO